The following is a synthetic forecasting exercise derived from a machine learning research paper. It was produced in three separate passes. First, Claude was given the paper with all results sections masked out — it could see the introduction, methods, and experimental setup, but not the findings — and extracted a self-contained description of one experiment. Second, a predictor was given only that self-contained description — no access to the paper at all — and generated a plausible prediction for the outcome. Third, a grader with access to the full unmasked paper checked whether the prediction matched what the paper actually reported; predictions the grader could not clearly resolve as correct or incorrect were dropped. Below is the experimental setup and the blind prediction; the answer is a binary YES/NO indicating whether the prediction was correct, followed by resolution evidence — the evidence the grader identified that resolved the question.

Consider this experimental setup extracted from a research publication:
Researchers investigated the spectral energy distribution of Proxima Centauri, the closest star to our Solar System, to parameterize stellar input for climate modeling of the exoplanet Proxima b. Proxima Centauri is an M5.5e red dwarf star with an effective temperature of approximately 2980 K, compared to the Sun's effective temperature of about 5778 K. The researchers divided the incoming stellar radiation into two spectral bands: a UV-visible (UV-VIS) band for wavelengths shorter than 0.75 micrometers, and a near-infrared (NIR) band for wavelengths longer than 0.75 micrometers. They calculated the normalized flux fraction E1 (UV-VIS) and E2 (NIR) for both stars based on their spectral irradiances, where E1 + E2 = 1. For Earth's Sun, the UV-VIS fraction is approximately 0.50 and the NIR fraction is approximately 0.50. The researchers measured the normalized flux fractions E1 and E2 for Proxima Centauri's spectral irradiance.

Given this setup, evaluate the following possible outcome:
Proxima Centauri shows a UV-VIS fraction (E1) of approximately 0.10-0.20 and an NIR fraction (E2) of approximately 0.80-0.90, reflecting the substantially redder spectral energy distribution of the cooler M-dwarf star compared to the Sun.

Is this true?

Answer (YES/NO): NO